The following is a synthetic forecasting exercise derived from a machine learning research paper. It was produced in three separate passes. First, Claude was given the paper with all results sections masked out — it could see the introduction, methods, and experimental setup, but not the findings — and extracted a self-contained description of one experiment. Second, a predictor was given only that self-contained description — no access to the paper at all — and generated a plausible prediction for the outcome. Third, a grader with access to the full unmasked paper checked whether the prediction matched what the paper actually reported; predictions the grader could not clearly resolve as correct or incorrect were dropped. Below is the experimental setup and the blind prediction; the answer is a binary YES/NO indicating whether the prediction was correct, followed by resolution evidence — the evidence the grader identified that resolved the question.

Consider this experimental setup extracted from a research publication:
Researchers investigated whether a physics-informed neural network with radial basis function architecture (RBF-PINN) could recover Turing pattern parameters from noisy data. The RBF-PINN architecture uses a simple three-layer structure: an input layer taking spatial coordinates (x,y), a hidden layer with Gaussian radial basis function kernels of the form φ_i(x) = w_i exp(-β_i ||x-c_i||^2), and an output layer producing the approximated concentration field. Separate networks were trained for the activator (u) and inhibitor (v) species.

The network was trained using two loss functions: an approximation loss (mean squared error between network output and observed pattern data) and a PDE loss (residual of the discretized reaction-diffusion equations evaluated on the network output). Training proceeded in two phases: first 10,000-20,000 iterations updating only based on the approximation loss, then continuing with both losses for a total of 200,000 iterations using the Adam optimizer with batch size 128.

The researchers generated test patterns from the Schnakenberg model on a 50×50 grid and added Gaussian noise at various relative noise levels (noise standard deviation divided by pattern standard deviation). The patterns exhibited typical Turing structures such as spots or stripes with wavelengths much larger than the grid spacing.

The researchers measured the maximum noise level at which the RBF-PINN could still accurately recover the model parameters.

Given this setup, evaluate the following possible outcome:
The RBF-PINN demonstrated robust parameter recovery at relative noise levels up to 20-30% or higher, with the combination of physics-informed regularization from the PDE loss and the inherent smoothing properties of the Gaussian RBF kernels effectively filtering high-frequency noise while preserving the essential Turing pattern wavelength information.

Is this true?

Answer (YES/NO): NO